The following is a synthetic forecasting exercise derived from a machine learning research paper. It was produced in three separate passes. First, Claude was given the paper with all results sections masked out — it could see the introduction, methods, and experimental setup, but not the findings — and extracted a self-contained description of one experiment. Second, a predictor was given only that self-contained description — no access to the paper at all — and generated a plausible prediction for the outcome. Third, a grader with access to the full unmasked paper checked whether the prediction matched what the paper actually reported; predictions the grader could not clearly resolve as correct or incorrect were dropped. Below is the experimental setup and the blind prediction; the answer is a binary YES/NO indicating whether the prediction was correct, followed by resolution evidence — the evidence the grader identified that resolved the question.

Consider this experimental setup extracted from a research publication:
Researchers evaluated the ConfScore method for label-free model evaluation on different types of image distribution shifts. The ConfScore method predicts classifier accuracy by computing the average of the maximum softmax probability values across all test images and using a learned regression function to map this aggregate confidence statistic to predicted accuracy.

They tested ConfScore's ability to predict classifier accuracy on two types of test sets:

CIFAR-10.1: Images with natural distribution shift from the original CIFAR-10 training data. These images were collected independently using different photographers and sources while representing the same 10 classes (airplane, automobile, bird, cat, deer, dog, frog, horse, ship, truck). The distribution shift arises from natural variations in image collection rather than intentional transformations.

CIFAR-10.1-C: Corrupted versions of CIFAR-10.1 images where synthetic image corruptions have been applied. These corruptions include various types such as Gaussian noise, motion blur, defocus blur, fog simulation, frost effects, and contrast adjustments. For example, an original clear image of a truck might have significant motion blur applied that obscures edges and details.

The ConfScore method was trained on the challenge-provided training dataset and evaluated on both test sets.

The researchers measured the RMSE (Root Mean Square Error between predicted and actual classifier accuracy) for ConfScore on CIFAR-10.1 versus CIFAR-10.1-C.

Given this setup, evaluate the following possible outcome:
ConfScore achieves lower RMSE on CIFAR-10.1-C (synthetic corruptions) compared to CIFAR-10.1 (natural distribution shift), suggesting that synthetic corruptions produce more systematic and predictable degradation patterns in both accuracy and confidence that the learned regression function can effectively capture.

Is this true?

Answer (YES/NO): NO